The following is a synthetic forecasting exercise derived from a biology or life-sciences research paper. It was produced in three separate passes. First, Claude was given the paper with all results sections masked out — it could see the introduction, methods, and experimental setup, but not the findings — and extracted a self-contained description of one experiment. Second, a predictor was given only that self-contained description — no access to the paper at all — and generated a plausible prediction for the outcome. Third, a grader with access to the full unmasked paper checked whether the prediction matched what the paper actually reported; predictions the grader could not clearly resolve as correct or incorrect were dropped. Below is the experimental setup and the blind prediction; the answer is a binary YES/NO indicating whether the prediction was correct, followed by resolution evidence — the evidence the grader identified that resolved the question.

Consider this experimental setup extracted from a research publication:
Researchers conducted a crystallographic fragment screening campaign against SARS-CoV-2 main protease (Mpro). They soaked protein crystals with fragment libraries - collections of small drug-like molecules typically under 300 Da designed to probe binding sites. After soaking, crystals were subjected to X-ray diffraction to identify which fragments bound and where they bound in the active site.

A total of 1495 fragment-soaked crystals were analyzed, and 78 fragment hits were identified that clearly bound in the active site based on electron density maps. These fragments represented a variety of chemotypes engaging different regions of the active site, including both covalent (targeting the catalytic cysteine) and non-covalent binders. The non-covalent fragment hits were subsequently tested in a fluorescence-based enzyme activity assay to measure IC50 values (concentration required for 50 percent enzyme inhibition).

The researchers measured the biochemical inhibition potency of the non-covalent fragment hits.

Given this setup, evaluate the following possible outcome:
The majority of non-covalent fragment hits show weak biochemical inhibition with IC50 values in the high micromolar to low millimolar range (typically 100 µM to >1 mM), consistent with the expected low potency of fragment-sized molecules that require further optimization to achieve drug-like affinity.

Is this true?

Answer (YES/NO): NO